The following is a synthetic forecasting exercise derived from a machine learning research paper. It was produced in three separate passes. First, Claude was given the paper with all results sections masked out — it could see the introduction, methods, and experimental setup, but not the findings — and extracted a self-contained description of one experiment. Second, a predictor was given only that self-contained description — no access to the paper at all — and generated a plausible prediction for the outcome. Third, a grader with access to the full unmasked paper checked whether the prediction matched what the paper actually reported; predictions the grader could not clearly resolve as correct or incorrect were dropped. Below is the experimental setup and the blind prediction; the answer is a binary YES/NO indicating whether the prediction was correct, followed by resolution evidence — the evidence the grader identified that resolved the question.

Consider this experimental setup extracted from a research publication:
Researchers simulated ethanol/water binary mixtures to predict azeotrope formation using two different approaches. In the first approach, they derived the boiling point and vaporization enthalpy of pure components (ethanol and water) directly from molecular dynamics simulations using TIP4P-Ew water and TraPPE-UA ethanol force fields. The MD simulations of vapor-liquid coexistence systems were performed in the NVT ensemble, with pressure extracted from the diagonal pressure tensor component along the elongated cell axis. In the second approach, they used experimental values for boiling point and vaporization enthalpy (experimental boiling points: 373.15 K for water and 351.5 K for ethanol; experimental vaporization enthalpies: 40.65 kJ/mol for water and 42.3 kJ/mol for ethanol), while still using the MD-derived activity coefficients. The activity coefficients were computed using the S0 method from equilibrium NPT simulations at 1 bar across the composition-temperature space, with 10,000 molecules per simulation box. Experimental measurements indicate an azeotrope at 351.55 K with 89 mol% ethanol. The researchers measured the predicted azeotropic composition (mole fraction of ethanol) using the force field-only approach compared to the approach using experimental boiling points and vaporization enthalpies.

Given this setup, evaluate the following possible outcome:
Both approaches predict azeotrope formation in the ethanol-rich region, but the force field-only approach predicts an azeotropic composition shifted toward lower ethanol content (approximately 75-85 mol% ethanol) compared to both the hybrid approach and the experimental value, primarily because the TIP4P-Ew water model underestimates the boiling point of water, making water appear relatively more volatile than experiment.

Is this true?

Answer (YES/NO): NO